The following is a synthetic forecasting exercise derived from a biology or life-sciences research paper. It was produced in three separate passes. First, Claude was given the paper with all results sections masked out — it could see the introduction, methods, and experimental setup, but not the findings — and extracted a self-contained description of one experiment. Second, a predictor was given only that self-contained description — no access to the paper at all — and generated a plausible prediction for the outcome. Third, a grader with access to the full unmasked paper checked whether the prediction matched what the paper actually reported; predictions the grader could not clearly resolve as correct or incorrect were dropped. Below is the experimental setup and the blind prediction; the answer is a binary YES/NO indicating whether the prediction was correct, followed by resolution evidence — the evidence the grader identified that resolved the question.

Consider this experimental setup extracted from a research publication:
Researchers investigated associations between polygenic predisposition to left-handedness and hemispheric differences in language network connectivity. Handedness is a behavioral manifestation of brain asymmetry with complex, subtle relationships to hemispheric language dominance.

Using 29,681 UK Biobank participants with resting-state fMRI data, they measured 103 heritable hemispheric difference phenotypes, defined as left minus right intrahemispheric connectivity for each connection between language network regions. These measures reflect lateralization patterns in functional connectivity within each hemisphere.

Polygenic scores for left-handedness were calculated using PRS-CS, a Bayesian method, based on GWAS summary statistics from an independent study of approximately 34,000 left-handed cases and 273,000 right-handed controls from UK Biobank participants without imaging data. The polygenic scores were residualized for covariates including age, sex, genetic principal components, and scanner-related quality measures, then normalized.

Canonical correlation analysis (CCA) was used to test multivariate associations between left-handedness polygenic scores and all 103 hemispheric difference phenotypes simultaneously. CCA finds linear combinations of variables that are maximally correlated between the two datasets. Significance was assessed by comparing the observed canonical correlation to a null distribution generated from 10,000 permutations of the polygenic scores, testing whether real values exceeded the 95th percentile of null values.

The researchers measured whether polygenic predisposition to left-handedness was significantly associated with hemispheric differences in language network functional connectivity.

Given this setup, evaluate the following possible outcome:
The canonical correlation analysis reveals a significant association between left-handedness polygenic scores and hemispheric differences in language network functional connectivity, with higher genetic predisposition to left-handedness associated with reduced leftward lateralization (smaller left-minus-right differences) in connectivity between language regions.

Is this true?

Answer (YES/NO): YES